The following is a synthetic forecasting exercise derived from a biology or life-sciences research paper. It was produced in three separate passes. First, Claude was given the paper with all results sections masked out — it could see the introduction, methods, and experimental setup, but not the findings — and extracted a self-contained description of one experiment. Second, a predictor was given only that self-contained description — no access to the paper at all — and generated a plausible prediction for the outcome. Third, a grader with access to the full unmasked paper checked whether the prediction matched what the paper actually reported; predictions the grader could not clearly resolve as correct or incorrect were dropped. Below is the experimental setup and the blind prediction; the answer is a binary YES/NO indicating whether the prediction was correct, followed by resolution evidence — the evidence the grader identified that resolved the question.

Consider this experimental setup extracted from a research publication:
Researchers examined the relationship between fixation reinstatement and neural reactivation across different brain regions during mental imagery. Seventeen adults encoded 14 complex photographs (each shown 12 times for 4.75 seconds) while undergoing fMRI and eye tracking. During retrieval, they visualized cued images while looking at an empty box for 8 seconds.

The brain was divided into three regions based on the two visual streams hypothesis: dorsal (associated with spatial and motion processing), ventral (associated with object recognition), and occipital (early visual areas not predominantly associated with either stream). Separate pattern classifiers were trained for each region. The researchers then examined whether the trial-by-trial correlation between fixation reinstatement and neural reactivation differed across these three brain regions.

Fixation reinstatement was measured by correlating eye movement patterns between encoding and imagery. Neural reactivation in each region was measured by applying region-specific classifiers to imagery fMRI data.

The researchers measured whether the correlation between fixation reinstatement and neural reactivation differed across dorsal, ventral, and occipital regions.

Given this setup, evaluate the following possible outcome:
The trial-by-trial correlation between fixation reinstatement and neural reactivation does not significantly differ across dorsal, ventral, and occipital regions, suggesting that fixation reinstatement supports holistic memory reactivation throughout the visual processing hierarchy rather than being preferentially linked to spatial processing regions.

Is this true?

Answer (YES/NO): YES